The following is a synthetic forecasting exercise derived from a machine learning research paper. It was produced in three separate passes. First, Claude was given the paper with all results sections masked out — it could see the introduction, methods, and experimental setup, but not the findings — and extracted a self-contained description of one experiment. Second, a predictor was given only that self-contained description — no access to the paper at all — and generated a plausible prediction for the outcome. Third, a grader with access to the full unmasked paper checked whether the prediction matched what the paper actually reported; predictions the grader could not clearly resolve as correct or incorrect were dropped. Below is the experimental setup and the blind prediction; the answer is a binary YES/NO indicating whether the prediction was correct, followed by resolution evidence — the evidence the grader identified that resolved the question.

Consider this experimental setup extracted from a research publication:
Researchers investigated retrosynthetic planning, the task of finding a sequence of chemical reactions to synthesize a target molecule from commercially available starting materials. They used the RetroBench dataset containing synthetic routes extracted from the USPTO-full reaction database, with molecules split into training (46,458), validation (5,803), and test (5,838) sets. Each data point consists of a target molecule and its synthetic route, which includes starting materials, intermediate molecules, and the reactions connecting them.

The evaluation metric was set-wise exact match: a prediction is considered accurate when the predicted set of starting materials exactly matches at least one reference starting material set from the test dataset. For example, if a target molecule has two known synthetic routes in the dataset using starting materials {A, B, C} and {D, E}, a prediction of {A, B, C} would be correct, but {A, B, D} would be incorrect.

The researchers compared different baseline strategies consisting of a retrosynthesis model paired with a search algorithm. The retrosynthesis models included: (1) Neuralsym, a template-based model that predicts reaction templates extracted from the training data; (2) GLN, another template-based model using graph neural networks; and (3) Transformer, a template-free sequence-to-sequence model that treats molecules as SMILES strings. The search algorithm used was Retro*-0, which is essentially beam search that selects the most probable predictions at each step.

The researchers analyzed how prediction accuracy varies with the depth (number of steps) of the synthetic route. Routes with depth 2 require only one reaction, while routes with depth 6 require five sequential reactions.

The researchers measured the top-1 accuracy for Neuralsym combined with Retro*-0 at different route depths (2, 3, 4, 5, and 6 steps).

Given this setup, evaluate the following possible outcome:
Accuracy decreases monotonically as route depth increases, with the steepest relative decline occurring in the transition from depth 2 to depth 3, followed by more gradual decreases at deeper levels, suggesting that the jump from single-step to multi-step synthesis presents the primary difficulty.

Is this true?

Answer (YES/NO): NO